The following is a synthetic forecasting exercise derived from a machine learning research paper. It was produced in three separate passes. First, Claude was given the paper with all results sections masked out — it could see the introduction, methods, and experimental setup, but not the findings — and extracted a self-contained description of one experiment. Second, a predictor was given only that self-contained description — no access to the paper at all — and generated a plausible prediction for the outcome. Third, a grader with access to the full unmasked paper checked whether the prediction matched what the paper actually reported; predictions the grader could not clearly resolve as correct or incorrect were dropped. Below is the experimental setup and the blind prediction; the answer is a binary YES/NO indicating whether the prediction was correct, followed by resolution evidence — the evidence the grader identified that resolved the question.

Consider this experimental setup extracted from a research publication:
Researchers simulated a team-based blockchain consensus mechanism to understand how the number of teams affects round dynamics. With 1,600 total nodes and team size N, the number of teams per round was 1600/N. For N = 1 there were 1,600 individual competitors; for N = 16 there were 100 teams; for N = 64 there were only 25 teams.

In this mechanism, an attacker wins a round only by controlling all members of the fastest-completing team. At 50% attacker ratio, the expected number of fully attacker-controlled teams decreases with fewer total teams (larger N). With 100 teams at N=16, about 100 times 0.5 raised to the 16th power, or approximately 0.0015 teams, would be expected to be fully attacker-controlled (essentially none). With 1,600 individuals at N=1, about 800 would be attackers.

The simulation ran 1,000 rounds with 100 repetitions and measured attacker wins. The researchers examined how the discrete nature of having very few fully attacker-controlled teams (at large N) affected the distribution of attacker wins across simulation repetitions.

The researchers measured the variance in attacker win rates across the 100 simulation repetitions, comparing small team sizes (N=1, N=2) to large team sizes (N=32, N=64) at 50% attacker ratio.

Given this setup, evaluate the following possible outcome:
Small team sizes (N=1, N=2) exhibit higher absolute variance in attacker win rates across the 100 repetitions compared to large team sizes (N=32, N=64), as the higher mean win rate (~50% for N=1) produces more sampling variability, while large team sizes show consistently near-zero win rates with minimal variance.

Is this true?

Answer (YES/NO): YES